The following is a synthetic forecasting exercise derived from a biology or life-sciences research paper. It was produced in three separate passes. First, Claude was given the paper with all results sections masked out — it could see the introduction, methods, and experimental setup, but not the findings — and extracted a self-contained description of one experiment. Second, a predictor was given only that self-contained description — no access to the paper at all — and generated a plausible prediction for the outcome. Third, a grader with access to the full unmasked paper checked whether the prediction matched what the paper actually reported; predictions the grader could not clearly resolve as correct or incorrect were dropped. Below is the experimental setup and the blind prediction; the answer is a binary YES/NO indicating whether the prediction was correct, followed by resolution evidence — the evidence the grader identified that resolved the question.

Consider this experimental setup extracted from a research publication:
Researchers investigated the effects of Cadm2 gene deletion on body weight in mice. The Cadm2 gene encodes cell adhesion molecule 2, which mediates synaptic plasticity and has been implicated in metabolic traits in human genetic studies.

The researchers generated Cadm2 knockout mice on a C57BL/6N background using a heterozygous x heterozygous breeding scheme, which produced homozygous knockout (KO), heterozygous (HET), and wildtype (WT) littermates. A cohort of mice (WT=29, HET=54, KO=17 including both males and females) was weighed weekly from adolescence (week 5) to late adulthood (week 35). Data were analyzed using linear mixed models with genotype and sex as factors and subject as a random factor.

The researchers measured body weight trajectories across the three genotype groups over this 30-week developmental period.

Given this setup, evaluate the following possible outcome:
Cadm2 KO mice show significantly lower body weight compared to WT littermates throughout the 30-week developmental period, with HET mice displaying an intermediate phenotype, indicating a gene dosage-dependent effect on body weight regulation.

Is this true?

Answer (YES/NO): NO